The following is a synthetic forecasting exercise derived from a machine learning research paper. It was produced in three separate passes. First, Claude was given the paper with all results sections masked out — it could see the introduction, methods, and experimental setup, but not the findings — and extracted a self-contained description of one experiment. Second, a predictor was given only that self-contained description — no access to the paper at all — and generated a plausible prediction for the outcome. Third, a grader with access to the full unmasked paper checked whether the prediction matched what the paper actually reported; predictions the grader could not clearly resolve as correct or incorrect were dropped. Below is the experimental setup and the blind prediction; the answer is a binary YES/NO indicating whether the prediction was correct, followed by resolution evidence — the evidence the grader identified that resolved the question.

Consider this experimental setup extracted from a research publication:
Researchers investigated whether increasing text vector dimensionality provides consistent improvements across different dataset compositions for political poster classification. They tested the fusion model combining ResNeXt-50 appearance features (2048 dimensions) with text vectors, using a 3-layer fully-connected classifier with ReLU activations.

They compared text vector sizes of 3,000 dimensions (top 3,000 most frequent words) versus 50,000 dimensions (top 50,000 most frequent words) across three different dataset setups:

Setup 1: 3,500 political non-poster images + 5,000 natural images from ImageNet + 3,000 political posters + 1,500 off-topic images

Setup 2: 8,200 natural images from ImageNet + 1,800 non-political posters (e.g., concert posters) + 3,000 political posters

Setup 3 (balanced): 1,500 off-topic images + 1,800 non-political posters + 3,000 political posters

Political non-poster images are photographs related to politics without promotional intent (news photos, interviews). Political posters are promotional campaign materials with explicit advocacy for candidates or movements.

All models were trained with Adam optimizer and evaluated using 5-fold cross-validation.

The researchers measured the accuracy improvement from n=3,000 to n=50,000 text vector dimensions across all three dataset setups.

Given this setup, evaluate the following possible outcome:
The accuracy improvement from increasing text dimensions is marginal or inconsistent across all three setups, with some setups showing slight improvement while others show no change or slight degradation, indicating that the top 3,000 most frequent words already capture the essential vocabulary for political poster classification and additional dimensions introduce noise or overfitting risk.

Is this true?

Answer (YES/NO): NO